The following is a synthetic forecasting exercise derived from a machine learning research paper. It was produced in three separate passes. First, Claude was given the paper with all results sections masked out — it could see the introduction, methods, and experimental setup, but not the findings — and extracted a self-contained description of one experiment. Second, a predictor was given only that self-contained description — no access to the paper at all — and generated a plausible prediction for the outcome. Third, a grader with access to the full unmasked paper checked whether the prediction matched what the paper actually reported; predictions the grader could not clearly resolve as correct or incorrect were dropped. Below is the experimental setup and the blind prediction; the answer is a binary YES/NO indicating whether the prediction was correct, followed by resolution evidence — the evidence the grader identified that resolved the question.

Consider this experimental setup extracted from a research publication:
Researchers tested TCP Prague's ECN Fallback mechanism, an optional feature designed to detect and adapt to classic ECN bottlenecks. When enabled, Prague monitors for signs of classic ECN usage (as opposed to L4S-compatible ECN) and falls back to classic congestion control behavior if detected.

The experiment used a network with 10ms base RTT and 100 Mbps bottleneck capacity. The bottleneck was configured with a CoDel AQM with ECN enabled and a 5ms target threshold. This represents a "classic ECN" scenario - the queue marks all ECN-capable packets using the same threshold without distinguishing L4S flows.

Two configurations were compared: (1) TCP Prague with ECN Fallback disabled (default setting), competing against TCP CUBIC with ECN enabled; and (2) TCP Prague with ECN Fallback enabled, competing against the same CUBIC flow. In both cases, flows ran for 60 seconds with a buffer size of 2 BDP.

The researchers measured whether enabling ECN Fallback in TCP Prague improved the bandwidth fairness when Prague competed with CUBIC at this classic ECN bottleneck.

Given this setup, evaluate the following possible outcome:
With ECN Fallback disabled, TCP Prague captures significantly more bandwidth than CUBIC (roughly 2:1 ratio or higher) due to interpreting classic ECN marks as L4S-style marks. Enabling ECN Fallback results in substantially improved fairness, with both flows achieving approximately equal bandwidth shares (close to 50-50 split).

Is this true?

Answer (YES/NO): NO